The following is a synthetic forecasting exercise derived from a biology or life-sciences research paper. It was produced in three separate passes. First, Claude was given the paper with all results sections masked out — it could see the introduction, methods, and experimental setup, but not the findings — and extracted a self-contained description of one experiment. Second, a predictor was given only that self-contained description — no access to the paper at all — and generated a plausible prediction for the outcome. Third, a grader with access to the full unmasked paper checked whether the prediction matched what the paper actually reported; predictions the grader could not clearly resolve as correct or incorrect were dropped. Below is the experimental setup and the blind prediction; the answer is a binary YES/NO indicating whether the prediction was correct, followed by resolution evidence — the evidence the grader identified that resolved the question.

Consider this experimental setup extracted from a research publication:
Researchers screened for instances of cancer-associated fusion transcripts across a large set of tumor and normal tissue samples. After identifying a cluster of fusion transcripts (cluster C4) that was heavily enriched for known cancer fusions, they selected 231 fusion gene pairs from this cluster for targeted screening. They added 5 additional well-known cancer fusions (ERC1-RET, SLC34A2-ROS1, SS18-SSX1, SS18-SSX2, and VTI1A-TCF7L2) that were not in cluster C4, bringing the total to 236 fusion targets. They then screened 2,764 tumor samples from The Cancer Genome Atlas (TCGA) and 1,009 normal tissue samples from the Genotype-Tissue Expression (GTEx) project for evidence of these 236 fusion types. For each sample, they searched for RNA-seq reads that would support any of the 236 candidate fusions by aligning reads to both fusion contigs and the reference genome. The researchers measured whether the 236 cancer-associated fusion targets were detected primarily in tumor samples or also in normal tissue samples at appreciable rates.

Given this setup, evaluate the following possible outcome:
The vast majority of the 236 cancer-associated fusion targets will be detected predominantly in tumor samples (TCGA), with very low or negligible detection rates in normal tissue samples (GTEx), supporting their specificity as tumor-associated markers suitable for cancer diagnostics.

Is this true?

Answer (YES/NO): NO